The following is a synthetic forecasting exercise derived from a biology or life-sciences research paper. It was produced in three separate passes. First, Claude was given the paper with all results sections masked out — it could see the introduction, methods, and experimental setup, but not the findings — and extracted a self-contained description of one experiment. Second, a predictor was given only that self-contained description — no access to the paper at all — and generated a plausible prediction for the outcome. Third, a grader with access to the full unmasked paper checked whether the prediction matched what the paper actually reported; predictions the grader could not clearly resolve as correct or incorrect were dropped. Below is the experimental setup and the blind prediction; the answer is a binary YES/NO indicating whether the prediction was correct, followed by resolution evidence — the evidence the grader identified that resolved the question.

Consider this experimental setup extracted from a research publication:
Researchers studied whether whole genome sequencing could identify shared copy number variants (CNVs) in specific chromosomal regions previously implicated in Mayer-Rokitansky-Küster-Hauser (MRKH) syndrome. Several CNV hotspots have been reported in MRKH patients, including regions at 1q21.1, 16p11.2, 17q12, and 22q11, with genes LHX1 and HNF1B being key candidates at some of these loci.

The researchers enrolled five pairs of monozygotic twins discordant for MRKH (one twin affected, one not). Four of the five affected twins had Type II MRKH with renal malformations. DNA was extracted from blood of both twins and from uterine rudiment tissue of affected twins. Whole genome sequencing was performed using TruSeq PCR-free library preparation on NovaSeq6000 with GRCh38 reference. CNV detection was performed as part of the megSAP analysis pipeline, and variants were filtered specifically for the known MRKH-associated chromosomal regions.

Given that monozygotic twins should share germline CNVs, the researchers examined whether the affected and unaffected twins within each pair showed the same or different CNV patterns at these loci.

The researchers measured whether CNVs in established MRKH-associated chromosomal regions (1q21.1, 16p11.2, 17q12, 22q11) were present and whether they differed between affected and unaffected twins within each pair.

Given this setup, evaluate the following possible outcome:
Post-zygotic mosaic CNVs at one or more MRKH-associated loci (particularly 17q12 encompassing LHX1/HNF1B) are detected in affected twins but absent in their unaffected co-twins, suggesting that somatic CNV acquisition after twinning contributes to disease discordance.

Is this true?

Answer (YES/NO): NO